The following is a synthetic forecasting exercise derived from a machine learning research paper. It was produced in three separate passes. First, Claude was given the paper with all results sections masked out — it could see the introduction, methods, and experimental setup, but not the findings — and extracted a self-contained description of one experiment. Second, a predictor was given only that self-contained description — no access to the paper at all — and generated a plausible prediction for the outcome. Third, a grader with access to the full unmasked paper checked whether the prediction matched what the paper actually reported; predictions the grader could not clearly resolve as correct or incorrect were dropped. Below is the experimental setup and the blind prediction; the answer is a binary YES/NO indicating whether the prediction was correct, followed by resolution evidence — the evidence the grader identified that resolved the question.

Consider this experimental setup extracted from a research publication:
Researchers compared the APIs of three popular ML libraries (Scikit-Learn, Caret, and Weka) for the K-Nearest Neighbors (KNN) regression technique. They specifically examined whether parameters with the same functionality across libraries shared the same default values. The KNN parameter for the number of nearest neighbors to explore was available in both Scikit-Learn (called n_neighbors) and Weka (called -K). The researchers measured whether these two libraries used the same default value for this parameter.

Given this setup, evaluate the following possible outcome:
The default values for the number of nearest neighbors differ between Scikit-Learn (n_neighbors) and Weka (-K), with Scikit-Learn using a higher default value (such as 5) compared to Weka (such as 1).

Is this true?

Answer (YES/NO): YES